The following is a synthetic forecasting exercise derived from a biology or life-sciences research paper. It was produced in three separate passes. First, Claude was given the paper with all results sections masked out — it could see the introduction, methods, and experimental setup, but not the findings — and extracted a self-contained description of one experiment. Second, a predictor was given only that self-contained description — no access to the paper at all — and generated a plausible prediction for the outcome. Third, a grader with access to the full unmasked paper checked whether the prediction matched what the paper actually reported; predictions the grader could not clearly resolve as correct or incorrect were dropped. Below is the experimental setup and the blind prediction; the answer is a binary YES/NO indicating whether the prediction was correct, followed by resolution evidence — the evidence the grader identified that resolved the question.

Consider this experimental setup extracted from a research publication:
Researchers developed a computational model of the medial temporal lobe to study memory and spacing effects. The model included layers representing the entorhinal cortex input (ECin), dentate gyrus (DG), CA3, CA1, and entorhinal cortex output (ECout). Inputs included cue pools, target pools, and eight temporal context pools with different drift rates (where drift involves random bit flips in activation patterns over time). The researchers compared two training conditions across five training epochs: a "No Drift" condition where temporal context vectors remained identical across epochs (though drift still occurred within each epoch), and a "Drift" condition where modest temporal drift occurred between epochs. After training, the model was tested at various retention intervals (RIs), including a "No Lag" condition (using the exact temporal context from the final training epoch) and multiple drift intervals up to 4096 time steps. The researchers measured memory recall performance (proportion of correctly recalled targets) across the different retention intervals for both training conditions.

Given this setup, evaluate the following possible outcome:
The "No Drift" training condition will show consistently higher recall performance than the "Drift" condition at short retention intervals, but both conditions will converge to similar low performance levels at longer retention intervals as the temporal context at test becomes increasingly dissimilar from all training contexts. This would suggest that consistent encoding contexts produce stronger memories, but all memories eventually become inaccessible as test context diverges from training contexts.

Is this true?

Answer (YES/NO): NO